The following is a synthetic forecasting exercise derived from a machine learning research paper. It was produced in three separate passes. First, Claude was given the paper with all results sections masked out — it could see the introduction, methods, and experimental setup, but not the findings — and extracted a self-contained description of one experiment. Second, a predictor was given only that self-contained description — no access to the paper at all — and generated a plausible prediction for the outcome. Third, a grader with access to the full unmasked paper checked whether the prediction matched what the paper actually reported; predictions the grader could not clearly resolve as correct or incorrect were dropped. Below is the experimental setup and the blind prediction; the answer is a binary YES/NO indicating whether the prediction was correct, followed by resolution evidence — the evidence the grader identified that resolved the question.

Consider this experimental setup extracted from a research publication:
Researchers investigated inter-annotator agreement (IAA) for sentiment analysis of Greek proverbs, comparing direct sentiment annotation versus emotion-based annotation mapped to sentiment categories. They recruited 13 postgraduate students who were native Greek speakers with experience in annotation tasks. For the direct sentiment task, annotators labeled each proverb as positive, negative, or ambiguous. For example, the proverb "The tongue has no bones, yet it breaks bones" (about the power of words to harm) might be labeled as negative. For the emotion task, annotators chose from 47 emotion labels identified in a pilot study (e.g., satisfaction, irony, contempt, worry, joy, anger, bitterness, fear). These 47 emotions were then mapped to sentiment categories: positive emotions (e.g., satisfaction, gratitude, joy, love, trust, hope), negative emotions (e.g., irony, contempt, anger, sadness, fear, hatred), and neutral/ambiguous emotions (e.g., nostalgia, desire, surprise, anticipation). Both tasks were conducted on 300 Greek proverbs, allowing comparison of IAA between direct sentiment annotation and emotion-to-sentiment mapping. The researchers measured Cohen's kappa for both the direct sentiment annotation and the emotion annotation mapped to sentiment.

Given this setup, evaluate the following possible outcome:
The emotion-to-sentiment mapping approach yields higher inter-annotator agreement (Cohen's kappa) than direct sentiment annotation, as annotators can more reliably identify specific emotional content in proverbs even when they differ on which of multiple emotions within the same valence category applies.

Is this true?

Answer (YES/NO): NO